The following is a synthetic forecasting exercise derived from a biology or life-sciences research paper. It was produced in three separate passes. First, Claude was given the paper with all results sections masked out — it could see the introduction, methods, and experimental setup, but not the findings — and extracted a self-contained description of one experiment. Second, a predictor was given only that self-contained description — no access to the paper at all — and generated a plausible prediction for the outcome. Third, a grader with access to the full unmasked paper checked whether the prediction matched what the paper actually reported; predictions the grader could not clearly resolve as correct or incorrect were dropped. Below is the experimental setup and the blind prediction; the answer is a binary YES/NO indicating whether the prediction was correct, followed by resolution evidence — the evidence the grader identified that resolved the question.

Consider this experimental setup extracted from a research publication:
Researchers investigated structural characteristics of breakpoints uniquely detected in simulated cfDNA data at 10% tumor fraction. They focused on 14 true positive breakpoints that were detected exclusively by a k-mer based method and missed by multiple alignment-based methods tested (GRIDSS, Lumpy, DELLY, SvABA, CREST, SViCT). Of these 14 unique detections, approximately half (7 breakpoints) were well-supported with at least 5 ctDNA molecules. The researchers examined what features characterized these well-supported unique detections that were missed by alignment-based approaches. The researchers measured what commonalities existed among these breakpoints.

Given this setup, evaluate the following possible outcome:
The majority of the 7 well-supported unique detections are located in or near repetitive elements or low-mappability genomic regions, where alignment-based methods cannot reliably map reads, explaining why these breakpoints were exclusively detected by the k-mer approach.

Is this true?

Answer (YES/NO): NO